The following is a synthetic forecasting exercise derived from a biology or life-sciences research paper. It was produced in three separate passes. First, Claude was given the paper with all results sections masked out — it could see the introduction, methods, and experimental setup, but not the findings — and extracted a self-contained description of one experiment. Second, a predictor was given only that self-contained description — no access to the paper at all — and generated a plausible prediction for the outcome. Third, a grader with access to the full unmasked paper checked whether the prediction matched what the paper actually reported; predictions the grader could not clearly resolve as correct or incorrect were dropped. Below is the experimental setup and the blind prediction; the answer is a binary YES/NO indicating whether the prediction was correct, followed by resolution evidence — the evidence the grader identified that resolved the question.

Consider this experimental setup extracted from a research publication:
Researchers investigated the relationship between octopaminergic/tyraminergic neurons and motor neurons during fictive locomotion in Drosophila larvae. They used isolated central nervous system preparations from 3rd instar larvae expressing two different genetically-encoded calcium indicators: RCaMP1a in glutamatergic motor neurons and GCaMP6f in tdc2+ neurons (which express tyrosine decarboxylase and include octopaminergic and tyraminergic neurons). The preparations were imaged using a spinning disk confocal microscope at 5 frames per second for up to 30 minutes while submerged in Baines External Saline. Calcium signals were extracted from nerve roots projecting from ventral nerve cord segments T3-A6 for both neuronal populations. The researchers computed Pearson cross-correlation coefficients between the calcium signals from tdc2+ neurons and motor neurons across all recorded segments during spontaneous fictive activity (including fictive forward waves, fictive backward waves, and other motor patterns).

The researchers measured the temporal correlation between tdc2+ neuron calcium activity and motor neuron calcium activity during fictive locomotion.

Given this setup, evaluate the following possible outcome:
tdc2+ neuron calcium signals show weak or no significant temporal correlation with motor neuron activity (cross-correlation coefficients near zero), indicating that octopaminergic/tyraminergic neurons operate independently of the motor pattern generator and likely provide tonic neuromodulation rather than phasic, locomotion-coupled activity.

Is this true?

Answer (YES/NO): NO